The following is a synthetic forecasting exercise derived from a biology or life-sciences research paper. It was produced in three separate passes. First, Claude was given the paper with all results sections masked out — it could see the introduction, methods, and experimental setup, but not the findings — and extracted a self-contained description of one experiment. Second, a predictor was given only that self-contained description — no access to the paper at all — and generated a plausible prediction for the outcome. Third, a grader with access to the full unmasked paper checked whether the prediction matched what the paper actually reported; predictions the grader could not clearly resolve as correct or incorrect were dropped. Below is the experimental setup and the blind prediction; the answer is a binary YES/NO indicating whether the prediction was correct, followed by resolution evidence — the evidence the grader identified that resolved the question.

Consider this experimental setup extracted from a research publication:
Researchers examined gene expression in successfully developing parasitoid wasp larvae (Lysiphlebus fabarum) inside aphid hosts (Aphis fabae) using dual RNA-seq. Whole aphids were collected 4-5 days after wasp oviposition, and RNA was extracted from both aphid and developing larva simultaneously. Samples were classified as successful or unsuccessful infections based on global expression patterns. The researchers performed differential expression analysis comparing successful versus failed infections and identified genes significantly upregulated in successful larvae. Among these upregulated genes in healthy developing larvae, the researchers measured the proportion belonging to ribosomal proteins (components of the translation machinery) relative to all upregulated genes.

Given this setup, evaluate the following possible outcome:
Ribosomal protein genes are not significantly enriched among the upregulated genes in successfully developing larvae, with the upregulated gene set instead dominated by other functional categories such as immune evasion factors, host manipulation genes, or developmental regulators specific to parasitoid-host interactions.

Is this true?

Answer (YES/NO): NO